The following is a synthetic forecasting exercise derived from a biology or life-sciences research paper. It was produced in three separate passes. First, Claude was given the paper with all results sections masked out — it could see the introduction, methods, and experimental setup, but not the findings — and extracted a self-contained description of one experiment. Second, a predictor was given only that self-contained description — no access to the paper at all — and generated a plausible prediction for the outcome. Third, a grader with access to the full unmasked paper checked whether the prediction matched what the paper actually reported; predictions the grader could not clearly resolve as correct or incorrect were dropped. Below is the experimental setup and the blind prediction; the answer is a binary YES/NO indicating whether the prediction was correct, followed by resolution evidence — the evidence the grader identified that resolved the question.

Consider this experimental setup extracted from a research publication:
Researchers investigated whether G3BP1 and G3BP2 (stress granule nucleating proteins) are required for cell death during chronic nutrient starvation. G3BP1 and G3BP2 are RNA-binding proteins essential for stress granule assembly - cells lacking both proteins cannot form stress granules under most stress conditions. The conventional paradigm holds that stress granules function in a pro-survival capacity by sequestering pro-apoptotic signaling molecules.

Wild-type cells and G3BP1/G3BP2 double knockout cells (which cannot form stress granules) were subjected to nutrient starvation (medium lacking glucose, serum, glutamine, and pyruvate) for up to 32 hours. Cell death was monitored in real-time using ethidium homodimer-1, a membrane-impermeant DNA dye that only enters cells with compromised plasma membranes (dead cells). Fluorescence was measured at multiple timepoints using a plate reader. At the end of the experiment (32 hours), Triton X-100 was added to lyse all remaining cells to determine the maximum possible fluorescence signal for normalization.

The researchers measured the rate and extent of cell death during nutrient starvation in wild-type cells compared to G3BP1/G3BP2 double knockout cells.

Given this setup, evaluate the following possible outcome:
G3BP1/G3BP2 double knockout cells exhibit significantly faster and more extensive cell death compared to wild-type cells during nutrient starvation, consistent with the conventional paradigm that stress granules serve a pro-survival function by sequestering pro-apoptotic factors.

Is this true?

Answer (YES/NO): NO